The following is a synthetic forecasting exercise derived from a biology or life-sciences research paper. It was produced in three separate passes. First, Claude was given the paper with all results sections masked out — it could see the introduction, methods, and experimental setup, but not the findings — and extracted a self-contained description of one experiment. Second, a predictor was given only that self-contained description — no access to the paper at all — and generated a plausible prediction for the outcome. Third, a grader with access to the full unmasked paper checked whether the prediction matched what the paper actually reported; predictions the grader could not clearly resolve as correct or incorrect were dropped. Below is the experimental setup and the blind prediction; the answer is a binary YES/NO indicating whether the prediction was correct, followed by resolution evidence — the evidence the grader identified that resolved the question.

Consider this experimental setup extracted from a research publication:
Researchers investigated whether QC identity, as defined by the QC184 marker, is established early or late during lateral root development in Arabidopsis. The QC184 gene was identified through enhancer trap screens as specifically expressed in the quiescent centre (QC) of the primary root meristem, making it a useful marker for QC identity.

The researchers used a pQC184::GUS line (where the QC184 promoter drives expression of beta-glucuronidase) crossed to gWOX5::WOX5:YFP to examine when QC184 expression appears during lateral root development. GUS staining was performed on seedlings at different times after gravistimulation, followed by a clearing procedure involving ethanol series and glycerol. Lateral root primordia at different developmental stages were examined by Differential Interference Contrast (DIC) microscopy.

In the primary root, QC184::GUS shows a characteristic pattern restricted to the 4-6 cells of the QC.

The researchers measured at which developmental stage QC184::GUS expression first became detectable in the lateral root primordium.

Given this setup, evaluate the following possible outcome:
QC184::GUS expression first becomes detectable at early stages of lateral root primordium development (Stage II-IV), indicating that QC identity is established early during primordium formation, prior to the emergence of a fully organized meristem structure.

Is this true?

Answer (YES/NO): NO